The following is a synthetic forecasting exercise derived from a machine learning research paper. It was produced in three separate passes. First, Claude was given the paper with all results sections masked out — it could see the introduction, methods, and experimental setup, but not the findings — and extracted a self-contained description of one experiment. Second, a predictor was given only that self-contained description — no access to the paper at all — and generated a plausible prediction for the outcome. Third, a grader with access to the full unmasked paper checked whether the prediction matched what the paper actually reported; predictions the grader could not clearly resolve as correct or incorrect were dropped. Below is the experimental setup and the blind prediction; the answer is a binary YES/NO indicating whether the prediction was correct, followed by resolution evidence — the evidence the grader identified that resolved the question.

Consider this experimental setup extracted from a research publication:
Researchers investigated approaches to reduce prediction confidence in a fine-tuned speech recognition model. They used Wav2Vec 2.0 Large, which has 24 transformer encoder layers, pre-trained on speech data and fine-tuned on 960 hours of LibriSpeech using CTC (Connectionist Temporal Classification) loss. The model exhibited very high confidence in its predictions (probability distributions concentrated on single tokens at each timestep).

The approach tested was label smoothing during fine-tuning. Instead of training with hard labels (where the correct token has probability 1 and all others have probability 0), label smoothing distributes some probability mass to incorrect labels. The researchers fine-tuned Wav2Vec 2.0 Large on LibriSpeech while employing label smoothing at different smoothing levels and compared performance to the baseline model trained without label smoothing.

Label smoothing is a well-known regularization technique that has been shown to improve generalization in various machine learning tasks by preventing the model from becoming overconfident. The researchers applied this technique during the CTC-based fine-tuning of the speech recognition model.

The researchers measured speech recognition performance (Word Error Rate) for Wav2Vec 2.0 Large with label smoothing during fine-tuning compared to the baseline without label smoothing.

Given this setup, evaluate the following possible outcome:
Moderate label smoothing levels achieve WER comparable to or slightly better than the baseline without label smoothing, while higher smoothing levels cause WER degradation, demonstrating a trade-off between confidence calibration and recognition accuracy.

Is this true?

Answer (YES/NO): NO